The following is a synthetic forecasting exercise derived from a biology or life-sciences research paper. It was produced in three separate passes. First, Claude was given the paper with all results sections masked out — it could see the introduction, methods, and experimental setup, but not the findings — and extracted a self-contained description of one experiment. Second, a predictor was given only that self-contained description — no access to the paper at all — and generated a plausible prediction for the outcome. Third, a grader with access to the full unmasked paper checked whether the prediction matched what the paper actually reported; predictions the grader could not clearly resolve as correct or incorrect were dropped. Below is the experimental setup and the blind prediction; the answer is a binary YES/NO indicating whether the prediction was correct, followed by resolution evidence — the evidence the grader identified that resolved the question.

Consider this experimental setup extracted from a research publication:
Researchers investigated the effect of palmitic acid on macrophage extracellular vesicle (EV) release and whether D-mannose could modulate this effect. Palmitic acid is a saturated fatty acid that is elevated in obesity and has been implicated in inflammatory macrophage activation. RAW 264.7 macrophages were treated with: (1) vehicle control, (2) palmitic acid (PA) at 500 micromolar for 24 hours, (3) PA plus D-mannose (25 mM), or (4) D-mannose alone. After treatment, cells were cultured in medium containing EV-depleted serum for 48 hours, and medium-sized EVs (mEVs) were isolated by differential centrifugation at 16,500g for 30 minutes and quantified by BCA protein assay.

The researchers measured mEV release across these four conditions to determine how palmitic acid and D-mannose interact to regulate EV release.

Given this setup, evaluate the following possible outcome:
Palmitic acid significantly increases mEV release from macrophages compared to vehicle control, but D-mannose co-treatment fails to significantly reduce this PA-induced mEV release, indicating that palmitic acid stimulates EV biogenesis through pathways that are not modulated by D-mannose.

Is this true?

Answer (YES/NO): NO